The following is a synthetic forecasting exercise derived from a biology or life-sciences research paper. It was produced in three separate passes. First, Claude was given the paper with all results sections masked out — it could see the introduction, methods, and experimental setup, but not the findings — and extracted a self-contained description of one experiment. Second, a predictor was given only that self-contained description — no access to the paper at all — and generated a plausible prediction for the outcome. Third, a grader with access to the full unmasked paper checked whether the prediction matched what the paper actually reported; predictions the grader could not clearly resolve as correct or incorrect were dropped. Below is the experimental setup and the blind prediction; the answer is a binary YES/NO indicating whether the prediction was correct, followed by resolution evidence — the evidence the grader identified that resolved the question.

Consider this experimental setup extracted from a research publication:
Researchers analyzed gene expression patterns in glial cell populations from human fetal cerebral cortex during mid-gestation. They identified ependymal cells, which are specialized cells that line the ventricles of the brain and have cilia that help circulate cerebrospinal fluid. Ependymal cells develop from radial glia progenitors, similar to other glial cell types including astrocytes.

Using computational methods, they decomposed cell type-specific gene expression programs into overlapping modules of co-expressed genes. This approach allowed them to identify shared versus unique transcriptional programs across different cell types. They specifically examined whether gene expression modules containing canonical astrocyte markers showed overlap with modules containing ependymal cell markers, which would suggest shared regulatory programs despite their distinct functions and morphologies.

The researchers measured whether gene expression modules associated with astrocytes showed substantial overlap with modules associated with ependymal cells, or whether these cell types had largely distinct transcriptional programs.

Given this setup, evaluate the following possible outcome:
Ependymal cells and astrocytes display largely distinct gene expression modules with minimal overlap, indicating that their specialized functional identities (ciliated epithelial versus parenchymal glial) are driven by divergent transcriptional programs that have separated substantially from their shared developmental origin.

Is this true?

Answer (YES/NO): NO